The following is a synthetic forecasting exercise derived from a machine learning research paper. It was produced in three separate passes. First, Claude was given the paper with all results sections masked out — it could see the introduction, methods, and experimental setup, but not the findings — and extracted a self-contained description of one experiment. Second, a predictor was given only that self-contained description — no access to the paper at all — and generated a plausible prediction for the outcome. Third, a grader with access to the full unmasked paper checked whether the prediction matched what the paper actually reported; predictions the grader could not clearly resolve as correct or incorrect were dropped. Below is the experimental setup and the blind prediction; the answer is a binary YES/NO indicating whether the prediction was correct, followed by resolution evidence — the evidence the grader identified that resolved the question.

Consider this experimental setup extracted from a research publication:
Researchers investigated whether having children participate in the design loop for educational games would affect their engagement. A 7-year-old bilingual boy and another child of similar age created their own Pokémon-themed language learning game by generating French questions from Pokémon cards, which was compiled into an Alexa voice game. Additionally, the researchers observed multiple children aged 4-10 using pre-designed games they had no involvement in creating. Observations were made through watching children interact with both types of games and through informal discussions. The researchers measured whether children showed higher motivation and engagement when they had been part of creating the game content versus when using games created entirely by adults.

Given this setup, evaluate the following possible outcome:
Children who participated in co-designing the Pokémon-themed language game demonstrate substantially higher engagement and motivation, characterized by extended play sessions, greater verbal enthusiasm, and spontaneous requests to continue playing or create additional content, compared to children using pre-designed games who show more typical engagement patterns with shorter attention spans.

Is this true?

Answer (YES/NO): NO